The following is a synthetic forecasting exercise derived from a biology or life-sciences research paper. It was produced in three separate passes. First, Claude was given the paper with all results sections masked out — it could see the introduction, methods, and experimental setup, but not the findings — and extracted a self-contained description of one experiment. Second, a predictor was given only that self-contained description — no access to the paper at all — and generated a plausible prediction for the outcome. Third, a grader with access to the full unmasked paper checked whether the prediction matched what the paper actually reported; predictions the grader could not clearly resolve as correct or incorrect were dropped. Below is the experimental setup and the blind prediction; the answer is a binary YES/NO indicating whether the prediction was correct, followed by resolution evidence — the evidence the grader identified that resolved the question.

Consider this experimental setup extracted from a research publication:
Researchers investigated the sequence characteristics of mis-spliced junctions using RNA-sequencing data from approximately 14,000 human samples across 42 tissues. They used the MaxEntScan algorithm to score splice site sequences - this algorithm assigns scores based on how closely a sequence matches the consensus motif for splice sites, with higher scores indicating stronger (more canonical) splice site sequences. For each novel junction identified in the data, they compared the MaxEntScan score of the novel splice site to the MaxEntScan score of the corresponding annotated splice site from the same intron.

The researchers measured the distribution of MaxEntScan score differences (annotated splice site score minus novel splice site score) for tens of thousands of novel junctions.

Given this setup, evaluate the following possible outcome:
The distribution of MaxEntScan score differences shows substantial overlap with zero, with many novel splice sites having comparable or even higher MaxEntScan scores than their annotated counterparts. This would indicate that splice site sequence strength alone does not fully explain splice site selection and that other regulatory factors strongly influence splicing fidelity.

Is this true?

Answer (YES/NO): NO